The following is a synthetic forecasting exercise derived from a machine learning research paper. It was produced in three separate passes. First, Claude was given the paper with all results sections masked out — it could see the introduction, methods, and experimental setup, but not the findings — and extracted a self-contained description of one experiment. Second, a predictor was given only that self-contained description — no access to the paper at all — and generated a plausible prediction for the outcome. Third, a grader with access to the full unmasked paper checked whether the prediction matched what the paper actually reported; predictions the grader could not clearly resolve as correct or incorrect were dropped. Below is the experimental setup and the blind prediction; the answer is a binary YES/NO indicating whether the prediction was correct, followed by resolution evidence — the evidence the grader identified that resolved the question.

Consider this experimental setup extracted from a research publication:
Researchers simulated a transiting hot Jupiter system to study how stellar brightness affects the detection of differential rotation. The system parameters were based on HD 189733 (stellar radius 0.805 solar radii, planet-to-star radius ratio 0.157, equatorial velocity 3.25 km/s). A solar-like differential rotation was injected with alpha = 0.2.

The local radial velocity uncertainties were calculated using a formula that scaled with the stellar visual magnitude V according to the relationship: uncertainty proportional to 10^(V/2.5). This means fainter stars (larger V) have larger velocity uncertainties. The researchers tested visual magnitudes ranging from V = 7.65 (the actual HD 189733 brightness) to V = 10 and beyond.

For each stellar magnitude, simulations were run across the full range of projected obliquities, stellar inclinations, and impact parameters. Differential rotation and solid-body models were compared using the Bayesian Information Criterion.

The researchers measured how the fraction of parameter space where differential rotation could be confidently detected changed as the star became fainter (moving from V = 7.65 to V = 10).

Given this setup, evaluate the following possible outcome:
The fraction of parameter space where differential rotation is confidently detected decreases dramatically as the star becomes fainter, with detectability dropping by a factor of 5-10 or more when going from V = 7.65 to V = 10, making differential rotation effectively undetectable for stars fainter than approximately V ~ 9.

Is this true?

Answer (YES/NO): NO